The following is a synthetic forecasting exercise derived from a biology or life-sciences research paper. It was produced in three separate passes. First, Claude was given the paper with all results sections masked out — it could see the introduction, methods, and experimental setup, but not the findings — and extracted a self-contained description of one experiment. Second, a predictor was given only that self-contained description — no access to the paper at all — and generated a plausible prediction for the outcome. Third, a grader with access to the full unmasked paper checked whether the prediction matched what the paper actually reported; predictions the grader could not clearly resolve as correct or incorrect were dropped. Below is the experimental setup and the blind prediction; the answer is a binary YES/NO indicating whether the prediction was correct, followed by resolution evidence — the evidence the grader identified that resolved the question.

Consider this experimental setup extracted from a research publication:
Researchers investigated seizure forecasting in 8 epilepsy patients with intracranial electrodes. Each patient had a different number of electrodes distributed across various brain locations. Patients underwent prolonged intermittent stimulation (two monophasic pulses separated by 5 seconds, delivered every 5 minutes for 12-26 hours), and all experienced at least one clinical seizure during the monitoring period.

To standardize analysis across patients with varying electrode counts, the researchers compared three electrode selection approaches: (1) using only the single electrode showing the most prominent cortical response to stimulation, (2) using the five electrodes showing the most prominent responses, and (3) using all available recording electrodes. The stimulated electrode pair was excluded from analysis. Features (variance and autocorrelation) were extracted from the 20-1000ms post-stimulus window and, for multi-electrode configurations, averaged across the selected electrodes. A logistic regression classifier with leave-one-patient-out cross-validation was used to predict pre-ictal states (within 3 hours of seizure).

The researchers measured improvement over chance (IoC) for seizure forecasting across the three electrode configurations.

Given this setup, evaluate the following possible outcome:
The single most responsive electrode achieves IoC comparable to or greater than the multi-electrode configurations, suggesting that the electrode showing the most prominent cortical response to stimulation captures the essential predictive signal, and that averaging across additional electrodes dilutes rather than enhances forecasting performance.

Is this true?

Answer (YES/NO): NO